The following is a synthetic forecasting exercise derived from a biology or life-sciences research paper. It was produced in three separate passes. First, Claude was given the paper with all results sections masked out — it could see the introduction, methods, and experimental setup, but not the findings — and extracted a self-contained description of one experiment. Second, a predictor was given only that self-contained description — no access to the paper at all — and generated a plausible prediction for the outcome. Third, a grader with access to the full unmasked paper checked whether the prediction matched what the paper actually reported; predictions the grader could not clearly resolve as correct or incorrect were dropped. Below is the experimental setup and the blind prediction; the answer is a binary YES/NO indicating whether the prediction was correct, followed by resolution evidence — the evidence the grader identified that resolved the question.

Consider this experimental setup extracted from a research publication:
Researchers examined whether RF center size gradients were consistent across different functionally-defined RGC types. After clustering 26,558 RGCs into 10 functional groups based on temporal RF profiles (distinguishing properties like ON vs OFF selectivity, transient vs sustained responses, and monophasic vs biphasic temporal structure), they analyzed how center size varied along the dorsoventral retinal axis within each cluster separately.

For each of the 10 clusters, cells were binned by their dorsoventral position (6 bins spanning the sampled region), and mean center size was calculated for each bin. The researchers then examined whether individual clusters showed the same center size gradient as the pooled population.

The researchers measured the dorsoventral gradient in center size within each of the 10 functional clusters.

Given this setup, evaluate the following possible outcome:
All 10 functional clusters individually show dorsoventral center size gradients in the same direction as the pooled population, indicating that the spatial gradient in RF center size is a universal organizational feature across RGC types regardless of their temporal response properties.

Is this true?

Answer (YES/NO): YES